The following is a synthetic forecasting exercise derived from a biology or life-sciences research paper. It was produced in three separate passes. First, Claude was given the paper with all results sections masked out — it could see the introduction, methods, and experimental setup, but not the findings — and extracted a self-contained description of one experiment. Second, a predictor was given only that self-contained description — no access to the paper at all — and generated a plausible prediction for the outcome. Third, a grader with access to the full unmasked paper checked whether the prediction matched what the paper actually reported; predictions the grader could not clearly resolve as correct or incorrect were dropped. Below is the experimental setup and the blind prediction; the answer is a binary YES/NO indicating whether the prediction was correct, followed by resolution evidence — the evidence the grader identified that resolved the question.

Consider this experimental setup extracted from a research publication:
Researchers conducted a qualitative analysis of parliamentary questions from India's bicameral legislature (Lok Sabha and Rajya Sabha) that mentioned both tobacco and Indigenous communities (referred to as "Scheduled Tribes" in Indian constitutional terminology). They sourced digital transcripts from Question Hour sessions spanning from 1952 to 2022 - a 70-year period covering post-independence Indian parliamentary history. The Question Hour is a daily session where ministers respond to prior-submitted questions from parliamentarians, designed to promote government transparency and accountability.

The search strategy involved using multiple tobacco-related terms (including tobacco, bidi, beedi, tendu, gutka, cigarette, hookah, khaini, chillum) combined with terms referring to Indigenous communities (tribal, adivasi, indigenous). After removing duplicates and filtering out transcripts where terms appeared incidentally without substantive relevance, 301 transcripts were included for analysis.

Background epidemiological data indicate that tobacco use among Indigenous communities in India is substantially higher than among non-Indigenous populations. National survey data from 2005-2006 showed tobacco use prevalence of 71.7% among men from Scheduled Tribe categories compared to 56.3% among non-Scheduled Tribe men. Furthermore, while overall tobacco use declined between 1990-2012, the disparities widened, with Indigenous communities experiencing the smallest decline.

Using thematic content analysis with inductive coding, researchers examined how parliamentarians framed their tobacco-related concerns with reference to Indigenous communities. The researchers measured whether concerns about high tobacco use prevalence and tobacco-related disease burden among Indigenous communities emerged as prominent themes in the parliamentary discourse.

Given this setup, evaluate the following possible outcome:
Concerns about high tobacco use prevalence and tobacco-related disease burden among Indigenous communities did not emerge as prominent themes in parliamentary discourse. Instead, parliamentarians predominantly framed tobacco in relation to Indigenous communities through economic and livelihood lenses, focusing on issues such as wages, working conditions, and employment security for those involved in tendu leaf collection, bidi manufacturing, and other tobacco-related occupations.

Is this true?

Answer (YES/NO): YES